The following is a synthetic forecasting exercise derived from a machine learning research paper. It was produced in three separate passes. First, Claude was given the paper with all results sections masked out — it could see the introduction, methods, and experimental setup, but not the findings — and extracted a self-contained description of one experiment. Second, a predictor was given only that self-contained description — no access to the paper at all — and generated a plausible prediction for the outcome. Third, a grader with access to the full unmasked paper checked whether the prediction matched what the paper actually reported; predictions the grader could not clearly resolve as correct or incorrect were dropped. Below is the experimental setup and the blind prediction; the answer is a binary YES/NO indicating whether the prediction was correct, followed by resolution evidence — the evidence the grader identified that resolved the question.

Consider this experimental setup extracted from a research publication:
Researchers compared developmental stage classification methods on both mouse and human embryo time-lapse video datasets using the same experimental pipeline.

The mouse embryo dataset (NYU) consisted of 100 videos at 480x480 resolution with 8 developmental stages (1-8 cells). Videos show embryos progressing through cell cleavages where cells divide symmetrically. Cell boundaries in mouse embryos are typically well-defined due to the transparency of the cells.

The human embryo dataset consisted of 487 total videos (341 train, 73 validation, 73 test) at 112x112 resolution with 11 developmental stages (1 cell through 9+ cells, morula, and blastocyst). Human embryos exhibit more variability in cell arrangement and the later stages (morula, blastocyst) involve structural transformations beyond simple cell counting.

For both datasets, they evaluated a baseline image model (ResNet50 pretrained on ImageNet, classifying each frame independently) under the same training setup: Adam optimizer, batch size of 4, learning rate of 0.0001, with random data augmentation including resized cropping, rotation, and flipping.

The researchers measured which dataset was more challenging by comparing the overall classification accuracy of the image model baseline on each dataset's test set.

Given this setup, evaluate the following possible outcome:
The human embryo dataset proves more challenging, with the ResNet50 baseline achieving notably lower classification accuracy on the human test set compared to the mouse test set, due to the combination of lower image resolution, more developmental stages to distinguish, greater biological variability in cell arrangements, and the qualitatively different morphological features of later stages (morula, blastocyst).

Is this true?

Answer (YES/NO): YES